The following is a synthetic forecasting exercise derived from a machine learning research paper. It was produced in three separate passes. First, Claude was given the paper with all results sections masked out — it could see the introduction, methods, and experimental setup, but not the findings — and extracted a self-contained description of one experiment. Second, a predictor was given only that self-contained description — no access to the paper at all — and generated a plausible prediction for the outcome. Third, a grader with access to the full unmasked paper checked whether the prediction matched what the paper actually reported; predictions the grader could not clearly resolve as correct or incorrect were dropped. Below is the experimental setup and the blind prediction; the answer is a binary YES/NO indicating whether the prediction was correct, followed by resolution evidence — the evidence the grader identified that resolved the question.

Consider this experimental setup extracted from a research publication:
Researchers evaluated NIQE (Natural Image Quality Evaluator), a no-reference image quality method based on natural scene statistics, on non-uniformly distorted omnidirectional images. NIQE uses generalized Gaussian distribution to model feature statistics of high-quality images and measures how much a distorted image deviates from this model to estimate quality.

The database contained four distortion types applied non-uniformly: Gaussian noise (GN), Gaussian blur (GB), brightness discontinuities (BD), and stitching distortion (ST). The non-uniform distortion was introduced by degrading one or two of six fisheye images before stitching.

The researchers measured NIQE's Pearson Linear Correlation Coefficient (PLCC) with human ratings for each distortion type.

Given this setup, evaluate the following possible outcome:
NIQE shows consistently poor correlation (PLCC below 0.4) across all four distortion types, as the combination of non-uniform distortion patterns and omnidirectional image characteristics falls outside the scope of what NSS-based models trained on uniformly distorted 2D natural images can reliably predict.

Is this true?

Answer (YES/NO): YES